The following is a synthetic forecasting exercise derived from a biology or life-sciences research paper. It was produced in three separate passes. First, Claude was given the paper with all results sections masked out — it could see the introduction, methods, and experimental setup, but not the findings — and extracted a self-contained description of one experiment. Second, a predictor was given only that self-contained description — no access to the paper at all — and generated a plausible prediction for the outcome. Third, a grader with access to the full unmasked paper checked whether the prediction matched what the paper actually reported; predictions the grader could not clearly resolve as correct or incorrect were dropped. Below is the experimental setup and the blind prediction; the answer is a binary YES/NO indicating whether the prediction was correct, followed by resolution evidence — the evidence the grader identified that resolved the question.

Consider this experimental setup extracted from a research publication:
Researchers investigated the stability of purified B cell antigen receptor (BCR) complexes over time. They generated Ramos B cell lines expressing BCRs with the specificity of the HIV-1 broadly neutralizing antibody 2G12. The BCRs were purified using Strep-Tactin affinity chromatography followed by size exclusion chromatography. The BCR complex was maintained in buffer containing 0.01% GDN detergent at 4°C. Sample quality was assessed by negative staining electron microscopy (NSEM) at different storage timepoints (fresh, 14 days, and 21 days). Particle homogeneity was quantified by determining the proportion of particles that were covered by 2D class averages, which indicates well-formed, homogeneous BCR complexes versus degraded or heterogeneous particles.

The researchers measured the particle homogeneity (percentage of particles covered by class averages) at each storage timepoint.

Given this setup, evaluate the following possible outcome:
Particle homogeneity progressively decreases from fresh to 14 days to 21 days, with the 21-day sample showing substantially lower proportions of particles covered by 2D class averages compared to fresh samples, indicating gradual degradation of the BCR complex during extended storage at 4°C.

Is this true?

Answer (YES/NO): NO